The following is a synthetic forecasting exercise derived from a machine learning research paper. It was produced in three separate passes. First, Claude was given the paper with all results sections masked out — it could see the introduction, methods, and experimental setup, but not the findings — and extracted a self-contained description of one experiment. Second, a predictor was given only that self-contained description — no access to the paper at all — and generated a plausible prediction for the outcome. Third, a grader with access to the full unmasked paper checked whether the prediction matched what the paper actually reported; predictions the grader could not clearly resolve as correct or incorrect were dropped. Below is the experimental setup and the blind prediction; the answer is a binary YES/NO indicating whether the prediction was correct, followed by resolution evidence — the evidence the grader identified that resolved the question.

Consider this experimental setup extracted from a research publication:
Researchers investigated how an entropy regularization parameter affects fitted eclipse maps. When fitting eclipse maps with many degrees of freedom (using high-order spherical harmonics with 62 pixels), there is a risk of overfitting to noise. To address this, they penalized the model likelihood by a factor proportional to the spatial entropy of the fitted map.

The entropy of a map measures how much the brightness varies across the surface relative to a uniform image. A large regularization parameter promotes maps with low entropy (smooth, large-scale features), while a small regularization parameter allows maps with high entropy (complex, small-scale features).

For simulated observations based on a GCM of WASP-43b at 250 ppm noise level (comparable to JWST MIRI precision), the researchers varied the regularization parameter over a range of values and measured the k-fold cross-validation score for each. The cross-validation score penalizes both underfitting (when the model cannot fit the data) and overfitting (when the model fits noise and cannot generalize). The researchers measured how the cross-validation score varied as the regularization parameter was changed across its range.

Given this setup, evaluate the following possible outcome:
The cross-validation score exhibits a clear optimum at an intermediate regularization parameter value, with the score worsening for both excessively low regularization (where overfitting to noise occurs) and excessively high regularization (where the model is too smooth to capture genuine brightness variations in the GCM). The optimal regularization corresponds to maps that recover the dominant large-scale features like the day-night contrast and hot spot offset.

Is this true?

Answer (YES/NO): YES